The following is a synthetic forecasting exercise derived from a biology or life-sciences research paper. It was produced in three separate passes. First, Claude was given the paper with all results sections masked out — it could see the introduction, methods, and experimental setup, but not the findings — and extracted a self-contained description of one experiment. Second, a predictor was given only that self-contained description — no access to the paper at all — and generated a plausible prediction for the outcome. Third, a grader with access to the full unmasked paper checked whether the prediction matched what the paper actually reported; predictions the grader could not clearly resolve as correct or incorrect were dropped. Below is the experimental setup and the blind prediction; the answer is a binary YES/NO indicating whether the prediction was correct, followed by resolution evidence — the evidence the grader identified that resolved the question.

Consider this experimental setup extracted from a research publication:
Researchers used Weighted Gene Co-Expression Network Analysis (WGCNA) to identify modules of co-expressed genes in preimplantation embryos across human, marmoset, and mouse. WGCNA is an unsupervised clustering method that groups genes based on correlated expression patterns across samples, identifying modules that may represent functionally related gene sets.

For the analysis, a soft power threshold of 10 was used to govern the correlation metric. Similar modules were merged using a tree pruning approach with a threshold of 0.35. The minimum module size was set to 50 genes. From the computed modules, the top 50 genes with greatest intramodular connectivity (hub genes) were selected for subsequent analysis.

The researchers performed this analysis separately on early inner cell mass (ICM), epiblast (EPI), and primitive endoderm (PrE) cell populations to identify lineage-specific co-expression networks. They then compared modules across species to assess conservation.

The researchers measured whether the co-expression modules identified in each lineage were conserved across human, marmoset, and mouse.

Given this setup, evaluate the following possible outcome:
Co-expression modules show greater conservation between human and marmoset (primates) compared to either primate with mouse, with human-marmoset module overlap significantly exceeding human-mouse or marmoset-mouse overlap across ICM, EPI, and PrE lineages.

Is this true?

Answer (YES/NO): YES